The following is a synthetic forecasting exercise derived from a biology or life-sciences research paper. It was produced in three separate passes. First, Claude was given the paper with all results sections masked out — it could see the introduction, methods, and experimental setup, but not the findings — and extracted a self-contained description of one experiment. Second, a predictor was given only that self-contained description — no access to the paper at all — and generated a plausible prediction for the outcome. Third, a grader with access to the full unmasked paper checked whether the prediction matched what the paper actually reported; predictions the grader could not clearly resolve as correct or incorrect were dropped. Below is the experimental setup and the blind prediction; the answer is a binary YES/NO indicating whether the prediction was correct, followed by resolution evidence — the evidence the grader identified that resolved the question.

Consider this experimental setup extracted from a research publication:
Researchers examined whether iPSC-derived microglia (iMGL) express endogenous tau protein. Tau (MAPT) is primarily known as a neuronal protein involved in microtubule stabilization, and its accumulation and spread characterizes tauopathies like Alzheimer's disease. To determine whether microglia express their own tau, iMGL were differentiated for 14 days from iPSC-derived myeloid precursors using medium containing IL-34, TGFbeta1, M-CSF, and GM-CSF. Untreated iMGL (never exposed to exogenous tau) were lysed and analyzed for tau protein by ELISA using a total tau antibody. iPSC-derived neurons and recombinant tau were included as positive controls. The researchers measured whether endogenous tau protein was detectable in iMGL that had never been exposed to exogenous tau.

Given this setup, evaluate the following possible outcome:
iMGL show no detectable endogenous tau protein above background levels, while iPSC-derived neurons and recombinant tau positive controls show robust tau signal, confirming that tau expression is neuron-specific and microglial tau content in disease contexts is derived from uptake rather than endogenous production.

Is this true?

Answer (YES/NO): YES